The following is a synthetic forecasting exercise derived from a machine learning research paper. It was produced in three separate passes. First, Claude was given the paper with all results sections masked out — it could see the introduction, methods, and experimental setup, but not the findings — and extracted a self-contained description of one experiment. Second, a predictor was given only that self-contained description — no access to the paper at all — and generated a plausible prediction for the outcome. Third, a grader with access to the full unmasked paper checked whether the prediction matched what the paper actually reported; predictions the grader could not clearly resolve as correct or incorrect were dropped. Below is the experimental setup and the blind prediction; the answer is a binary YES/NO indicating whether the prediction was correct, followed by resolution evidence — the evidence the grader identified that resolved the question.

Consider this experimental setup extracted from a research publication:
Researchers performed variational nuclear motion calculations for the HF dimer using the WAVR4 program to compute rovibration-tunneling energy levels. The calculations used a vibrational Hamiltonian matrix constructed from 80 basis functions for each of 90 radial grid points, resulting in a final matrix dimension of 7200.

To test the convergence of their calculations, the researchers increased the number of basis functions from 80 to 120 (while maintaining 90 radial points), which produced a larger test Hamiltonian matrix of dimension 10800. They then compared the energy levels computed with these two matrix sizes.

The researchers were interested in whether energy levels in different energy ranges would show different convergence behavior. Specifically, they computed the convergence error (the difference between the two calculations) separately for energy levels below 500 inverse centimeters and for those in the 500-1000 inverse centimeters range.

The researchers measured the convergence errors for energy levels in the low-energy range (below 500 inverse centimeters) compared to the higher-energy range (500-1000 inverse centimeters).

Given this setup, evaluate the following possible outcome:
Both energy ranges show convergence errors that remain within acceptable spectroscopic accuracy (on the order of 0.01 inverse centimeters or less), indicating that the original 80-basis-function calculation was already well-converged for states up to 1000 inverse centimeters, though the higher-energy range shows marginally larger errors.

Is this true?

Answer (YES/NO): NO